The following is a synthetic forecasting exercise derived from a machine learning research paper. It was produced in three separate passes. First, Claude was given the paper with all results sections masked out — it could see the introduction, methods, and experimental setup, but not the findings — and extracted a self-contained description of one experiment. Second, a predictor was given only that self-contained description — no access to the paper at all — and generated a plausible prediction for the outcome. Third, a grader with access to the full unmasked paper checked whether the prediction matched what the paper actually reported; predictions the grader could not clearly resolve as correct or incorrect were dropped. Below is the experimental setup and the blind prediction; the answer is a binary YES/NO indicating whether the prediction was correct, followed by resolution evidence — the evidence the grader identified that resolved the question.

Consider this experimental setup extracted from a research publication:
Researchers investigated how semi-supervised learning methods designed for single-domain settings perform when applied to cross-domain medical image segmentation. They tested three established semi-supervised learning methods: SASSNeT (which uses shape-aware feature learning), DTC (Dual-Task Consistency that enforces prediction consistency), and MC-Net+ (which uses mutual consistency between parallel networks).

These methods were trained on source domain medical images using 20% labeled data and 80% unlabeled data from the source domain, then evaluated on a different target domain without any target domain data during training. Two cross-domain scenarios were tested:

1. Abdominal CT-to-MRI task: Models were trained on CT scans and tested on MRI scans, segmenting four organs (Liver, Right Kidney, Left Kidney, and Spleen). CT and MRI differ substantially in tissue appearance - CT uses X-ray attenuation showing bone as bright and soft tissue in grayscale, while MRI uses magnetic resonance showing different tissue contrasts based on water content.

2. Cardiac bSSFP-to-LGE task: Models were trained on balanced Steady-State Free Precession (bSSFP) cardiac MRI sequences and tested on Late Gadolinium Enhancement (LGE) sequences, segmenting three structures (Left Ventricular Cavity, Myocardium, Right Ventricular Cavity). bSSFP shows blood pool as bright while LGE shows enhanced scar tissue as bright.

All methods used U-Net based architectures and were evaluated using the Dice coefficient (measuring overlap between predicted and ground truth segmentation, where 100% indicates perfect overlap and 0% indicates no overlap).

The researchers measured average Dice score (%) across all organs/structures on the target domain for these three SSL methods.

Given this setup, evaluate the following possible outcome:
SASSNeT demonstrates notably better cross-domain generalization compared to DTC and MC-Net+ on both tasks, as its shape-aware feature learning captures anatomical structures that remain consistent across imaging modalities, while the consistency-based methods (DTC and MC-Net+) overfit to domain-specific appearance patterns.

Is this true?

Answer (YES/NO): NO